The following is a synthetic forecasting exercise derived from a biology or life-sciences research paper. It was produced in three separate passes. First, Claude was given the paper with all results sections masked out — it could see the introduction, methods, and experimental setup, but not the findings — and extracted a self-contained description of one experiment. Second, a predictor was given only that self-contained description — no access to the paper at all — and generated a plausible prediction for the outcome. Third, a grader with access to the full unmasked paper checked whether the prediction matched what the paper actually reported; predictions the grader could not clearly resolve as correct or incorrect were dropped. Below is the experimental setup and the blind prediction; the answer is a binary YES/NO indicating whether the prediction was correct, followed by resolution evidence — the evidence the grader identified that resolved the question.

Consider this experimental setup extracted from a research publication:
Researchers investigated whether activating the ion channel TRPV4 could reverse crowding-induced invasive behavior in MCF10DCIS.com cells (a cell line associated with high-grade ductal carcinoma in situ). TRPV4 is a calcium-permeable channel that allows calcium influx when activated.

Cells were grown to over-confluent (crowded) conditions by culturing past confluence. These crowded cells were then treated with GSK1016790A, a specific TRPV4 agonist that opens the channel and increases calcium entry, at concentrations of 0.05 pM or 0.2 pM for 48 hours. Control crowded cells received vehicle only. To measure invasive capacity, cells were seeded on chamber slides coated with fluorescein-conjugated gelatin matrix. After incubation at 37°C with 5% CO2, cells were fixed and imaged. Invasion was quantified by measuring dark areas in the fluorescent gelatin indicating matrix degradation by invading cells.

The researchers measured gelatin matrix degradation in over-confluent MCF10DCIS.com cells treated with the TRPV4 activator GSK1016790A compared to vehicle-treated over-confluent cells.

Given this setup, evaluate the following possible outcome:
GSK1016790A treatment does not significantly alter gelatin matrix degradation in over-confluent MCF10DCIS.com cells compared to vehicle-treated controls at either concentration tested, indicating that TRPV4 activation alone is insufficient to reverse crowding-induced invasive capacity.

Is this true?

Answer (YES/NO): NO